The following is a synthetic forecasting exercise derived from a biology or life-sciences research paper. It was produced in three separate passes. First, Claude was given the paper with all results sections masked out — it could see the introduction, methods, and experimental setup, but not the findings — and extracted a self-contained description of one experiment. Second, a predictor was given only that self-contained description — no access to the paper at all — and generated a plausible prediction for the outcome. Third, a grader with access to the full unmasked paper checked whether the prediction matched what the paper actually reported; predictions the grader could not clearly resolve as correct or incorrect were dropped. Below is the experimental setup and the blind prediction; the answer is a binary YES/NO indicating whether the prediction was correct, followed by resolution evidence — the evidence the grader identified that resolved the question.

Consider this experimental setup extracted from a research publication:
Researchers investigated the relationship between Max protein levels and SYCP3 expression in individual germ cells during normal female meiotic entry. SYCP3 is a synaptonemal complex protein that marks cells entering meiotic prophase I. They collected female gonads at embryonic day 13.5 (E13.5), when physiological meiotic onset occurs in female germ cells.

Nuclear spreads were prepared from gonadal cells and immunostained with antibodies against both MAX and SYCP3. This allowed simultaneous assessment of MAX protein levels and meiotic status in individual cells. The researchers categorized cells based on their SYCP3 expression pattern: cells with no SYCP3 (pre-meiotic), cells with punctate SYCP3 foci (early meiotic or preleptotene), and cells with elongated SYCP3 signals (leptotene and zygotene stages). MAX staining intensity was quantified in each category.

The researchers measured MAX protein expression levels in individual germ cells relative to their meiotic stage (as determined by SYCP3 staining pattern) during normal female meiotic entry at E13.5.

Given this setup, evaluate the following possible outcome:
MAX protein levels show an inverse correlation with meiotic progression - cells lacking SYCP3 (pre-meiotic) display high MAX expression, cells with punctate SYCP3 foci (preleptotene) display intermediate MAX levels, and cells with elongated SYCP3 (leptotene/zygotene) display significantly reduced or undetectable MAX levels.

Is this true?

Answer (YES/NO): NO